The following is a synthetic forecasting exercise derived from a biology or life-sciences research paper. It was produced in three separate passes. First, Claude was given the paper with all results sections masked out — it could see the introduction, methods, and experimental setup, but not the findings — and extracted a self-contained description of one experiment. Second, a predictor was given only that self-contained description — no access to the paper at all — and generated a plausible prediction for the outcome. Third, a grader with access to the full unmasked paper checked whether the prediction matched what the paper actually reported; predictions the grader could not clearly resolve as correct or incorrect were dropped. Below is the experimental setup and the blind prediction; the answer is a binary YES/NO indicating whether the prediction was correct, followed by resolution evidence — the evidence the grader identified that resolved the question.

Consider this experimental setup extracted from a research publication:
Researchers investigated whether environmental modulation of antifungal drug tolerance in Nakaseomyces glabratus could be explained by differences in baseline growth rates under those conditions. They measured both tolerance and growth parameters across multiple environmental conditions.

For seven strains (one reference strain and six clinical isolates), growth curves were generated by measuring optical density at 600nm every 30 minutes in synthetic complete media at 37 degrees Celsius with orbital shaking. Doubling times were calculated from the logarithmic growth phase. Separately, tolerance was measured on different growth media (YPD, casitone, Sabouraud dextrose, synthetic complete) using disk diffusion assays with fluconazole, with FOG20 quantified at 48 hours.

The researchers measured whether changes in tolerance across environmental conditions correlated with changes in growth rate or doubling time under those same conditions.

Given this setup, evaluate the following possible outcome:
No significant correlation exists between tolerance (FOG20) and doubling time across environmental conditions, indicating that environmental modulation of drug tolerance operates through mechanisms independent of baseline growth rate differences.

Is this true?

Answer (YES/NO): YES